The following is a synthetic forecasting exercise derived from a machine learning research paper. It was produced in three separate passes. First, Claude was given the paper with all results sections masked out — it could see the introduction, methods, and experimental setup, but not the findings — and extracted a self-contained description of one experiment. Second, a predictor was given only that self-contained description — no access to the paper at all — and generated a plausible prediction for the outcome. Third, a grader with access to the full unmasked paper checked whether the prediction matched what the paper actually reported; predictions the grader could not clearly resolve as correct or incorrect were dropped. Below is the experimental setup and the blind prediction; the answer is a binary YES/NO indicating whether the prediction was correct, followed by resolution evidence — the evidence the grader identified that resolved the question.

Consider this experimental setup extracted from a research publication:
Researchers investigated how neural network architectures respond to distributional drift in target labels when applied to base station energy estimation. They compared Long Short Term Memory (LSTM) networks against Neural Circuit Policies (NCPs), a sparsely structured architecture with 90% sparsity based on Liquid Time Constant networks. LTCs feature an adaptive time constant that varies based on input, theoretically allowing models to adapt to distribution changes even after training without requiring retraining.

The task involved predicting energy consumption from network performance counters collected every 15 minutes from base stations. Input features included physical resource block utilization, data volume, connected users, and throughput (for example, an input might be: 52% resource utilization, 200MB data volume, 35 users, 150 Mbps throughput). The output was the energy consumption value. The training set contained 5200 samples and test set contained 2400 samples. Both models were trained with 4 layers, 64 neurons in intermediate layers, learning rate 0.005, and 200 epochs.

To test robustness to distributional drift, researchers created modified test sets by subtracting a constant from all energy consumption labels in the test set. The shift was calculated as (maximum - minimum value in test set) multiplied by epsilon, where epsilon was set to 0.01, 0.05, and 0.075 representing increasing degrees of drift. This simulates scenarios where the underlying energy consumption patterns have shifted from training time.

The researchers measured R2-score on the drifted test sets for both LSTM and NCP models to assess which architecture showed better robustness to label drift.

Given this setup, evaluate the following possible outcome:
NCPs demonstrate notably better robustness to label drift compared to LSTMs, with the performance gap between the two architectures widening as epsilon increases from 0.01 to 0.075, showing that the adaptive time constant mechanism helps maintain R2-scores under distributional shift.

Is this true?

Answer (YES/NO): NO